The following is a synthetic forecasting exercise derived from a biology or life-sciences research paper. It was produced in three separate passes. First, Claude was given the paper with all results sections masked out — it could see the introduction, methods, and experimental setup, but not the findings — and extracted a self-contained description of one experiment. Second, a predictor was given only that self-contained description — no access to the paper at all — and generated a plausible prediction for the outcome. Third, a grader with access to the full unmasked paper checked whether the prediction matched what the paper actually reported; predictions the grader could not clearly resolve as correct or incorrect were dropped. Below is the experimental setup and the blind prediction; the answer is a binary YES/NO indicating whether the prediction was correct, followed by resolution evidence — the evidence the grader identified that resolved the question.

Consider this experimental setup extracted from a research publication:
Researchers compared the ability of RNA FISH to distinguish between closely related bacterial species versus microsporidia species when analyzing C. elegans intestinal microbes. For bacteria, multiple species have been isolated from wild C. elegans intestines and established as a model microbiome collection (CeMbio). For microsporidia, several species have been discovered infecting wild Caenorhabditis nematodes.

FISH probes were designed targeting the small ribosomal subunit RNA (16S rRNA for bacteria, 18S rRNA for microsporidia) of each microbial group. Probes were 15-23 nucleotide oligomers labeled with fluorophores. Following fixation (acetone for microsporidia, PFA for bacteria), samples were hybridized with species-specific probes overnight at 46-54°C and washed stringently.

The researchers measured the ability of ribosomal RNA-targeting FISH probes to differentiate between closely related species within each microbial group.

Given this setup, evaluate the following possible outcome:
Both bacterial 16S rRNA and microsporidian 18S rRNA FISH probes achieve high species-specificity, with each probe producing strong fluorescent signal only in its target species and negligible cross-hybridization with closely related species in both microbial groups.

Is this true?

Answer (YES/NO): NO